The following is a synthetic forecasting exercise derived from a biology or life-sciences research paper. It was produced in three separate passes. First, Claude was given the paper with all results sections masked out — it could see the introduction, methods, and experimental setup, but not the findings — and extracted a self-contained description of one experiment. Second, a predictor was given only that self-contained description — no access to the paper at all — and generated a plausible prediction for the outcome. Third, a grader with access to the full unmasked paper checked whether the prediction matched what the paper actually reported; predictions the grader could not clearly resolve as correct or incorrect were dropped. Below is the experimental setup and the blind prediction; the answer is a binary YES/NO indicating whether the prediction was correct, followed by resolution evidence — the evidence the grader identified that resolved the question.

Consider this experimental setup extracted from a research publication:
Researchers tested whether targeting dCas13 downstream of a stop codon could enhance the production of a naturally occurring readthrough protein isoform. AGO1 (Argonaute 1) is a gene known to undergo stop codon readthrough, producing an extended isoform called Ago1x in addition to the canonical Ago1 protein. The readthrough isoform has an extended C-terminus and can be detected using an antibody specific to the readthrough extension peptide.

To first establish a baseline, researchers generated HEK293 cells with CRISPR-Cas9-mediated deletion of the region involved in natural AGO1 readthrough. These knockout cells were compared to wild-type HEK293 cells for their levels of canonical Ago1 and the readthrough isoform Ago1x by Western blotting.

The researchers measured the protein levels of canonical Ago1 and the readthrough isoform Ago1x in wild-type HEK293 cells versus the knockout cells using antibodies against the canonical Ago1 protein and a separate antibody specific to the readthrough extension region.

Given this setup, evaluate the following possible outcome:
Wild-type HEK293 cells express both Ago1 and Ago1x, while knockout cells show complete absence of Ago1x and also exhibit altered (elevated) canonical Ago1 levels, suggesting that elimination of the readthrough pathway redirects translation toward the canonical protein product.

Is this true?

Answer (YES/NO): NO